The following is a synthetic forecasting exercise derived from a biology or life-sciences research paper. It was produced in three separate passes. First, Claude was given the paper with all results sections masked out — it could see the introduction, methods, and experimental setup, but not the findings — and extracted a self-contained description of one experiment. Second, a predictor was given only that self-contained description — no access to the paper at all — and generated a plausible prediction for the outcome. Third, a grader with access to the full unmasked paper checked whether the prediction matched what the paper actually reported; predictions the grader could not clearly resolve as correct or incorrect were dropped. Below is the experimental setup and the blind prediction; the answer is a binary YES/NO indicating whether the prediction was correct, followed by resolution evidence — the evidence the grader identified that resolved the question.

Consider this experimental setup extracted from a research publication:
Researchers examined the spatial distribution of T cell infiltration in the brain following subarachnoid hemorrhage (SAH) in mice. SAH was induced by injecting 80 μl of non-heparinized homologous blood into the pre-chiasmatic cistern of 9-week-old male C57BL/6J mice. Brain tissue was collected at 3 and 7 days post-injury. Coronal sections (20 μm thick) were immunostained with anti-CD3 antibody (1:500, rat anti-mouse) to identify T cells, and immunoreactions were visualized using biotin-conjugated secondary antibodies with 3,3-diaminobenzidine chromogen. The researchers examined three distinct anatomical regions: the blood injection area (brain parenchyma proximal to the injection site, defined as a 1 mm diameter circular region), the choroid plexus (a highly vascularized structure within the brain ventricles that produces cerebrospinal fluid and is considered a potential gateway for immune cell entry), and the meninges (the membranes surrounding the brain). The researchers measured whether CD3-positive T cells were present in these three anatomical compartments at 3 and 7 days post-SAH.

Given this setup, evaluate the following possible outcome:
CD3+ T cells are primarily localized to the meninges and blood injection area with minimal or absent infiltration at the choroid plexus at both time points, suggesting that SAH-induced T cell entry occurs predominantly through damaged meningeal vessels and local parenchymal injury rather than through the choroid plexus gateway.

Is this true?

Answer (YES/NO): NO